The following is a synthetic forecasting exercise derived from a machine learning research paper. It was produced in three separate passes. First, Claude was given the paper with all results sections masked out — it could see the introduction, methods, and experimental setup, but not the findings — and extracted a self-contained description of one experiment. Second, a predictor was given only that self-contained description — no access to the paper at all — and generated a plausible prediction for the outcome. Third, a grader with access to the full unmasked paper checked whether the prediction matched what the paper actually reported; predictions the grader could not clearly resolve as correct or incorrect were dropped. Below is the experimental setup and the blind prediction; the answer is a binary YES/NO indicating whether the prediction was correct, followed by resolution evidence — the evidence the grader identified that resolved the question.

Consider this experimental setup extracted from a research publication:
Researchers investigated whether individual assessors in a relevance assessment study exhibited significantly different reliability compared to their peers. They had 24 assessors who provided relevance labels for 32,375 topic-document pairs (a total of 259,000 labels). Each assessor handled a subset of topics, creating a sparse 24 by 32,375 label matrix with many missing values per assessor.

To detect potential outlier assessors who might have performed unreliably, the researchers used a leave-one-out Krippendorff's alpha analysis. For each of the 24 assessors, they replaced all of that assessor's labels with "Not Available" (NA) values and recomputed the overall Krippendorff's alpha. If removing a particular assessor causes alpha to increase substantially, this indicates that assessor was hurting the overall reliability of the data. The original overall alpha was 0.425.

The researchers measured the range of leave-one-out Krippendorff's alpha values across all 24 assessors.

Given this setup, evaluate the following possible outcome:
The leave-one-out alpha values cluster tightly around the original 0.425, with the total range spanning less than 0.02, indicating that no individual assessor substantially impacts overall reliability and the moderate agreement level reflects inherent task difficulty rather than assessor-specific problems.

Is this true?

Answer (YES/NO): YES